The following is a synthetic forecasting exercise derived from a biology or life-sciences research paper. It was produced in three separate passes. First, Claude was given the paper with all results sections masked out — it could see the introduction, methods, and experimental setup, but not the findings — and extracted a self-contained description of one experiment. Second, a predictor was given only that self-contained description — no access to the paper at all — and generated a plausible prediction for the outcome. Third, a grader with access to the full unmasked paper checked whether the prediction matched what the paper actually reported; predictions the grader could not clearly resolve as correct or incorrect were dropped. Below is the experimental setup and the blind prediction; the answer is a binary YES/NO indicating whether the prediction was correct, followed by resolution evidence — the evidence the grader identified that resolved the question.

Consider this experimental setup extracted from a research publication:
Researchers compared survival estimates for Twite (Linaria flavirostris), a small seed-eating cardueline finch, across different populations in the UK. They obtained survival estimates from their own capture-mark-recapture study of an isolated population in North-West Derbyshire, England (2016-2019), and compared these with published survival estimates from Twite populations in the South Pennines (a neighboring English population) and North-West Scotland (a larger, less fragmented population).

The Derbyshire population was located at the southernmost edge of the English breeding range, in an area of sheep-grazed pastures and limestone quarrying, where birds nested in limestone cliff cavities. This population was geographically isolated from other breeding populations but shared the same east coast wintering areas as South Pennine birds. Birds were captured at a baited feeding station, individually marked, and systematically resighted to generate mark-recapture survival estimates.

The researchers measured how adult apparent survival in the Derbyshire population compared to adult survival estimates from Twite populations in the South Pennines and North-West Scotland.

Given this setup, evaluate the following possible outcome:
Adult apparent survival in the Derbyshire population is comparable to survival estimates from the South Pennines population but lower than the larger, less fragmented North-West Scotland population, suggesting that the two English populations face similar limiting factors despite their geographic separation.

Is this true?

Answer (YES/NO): NO